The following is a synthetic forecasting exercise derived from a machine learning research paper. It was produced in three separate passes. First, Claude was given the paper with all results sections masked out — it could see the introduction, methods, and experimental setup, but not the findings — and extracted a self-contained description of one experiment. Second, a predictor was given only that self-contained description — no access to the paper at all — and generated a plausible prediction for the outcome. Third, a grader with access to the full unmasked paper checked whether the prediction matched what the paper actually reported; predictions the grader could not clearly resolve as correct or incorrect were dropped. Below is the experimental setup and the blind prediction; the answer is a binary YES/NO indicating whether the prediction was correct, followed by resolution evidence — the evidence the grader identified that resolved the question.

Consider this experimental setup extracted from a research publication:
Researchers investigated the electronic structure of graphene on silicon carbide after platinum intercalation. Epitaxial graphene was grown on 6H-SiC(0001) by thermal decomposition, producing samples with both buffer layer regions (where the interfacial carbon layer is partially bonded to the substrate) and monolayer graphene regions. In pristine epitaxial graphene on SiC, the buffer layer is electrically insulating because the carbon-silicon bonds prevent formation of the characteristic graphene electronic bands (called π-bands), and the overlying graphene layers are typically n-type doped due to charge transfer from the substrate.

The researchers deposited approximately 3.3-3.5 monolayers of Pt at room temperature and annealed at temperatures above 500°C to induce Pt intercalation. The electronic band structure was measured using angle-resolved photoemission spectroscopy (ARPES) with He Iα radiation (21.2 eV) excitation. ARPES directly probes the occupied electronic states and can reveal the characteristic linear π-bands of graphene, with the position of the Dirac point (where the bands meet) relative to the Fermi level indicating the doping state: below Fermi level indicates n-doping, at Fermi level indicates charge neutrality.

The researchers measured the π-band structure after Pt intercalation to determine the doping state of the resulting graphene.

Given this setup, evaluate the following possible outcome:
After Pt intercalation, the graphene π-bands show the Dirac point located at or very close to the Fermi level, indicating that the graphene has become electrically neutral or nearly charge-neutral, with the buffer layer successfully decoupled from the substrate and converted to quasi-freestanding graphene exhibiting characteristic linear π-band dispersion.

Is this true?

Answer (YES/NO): YES